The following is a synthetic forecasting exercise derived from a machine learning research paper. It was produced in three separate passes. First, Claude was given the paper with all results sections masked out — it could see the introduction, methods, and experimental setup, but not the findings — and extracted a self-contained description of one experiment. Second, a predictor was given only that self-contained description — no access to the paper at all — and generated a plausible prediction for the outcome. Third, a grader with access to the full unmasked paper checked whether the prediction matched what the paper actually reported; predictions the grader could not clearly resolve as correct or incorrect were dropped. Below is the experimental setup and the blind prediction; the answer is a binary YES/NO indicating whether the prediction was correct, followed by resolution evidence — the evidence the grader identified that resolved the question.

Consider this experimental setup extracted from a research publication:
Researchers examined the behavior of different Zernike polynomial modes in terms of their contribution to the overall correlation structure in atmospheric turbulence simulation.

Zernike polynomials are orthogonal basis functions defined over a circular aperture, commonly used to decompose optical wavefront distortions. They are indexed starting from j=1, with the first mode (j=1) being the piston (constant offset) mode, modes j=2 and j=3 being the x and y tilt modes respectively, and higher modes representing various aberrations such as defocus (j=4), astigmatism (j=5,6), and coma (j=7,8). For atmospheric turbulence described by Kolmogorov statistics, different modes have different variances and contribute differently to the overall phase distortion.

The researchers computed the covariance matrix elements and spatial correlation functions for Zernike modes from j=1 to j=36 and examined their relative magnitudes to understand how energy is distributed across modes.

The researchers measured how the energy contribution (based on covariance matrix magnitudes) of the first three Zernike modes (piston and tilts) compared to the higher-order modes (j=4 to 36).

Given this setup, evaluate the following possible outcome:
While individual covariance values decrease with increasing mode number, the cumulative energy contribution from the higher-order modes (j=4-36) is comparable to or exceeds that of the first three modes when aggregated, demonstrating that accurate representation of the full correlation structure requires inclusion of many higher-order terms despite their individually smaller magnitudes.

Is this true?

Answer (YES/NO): NO